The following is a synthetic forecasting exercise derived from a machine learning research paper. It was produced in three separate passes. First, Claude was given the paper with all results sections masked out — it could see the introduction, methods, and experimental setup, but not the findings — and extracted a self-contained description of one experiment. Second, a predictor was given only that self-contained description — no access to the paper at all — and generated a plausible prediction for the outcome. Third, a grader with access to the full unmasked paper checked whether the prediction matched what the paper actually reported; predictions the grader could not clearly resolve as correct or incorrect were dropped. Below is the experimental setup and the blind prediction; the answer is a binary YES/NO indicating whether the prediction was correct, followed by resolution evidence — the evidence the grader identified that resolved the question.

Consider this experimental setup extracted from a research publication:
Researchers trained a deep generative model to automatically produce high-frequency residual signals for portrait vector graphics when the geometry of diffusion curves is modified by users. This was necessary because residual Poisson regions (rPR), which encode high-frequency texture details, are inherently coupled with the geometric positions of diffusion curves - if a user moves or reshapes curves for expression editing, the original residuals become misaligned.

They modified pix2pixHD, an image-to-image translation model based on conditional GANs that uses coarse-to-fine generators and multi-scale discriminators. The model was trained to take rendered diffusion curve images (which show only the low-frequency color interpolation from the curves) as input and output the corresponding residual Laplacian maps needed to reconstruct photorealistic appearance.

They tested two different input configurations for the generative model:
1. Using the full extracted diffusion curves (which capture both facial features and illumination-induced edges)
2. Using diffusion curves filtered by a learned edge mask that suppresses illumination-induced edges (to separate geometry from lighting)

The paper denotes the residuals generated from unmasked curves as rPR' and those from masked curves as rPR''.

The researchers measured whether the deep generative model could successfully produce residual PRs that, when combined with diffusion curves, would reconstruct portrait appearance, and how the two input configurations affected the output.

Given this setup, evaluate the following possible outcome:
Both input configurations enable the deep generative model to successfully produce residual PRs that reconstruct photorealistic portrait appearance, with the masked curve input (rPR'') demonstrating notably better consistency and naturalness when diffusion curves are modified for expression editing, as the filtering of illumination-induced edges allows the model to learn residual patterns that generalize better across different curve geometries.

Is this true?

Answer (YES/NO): NO